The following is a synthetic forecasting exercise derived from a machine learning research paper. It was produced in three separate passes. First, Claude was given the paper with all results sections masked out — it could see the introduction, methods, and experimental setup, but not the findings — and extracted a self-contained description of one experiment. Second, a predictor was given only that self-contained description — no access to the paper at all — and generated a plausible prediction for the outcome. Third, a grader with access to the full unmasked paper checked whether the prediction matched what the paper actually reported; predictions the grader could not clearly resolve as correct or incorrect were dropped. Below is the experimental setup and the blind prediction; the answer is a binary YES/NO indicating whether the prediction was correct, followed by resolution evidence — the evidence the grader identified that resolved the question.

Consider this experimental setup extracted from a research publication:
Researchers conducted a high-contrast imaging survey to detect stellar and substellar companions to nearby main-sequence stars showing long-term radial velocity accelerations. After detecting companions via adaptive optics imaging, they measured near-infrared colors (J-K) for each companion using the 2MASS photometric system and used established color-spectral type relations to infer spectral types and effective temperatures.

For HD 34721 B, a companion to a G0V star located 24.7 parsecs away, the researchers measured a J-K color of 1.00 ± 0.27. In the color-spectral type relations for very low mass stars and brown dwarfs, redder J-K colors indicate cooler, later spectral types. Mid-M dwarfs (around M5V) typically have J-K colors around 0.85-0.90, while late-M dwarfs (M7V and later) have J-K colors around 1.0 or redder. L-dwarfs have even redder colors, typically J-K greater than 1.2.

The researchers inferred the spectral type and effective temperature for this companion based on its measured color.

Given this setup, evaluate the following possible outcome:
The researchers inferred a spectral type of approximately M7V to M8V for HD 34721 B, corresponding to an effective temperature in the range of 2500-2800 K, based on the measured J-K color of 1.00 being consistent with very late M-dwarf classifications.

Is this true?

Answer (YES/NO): YES